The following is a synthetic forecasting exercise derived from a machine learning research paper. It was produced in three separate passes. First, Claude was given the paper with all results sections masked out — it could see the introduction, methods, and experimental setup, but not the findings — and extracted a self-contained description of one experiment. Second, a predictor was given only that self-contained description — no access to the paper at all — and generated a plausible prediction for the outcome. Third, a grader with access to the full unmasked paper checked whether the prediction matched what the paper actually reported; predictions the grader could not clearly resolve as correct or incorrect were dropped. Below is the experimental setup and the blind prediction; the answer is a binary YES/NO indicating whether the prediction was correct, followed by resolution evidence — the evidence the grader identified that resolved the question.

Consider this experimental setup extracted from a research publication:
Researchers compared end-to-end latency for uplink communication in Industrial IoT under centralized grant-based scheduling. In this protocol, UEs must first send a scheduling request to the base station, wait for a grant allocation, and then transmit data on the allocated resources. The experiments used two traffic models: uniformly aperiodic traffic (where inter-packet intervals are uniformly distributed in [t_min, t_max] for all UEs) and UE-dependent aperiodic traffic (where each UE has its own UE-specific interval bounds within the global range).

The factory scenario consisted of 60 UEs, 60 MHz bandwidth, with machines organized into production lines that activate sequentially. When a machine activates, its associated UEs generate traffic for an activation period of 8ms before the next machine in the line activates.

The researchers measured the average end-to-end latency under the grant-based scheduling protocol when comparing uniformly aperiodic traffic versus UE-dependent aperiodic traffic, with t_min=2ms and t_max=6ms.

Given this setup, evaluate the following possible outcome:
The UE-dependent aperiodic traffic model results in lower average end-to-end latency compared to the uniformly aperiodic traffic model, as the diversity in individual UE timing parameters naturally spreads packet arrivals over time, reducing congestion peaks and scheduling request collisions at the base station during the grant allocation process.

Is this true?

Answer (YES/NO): YES